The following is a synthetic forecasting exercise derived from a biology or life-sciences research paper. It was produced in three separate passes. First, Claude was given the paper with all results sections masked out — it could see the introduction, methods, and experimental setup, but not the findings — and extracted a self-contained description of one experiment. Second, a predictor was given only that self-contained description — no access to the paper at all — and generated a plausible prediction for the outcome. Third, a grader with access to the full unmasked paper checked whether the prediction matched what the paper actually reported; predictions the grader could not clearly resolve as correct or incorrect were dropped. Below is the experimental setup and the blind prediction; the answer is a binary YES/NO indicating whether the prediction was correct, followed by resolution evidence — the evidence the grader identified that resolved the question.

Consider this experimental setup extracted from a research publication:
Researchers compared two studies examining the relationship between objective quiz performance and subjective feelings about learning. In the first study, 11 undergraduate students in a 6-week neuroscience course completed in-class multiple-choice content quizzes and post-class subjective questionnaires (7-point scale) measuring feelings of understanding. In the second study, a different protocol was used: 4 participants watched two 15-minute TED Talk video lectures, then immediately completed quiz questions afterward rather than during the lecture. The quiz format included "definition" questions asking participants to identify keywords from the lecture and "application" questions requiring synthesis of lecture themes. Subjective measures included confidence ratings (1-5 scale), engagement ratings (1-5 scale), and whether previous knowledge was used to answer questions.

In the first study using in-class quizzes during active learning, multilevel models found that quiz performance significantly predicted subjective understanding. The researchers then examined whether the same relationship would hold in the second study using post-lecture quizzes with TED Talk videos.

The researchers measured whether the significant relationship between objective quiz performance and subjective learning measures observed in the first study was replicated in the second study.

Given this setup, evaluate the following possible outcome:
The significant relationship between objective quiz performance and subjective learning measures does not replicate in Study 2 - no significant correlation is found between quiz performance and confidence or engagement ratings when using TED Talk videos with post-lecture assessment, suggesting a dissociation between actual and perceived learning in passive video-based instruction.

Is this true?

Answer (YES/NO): YES